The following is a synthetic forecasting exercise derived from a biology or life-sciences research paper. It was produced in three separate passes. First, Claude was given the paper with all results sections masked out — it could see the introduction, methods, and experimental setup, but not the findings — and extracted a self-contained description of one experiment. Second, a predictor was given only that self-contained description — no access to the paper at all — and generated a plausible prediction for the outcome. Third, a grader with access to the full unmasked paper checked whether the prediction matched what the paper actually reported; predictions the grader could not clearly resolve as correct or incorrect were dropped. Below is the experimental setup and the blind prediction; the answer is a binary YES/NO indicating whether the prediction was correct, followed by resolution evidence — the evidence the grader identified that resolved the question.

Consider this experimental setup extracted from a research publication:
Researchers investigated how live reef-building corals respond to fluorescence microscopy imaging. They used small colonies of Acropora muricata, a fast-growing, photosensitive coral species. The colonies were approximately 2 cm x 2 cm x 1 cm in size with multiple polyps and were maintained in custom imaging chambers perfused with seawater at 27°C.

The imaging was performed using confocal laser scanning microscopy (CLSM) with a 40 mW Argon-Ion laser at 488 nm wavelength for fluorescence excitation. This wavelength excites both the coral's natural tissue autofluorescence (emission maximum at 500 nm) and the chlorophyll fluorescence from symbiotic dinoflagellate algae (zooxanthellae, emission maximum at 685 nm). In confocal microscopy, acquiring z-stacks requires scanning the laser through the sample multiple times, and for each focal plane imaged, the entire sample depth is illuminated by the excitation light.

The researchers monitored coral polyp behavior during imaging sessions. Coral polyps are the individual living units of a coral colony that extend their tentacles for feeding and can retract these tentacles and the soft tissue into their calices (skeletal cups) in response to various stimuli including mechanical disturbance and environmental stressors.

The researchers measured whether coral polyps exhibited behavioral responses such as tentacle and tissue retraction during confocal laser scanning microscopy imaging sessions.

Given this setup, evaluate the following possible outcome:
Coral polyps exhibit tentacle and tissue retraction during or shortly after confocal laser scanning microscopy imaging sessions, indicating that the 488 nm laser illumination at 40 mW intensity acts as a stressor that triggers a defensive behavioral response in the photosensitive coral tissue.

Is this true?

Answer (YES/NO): YES